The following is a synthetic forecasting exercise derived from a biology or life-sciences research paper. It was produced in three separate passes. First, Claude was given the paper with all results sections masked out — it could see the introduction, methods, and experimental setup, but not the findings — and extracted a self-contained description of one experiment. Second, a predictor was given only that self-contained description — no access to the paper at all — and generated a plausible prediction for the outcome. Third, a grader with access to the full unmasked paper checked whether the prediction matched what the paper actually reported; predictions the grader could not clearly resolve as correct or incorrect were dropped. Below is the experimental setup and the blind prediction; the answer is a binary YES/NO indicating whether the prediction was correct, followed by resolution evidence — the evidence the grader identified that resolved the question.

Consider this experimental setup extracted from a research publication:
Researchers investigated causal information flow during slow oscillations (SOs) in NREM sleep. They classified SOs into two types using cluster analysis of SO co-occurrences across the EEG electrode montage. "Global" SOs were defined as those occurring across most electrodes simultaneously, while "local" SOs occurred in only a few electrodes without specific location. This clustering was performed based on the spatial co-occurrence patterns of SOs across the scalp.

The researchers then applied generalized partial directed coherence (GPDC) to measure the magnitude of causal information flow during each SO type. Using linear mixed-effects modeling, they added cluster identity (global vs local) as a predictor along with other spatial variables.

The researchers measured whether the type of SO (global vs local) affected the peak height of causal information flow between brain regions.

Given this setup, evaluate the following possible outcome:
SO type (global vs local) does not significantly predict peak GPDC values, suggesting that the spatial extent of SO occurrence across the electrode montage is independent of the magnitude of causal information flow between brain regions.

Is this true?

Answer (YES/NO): NO